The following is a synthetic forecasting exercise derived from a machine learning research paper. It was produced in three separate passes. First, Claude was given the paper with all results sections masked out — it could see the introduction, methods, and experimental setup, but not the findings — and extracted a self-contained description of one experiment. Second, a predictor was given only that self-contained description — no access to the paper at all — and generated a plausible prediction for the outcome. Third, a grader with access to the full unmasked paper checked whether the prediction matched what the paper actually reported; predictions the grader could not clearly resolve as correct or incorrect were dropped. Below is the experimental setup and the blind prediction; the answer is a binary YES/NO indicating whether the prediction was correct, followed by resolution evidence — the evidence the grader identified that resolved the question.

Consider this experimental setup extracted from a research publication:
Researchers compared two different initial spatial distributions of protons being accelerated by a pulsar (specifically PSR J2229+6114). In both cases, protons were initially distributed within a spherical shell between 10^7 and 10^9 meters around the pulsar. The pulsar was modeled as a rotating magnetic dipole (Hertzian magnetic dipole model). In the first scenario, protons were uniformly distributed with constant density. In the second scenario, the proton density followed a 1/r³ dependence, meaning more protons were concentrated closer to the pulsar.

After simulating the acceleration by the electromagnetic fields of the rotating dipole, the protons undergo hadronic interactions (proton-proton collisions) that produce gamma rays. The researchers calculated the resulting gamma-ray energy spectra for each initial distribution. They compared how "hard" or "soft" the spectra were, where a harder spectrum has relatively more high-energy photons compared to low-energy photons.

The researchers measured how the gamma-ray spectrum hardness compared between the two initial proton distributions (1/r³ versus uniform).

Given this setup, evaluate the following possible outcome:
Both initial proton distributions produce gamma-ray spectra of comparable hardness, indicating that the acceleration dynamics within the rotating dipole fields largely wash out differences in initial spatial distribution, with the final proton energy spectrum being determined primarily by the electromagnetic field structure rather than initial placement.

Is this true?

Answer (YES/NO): NO